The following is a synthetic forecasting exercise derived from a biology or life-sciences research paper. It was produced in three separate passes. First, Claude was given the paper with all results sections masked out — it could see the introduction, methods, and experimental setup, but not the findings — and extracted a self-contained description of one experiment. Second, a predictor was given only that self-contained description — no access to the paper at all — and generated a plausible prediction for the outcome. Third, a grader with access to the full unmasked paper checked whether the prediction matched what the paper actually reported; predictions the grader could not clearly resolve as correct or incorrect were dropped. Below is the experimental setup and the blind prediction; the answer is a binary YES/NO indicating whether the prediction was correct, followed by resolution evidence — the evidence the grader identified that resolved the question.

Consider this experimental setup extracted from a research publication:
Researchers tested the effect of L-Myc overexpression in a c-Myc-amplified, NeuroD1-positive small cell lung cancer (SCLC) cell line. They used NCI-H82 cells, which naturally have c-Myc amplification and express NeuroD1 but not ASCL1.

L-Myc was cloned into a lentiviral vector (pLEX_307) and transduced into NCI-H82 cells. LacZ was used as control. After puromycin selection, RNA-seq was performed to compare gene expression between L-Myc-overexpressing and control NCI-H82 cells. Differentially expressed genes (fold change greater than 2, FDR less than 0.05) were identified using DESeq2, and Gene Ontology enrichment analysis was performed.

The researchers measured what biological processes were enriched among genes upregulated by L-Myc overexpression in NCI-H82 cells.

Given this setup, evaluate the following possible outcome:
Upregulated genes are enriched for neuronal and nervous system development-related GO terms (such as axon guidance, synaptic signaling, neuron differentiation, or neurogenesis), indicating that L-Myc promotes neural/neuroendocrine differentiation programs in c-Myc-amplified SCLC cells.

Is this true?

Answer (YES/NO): YES